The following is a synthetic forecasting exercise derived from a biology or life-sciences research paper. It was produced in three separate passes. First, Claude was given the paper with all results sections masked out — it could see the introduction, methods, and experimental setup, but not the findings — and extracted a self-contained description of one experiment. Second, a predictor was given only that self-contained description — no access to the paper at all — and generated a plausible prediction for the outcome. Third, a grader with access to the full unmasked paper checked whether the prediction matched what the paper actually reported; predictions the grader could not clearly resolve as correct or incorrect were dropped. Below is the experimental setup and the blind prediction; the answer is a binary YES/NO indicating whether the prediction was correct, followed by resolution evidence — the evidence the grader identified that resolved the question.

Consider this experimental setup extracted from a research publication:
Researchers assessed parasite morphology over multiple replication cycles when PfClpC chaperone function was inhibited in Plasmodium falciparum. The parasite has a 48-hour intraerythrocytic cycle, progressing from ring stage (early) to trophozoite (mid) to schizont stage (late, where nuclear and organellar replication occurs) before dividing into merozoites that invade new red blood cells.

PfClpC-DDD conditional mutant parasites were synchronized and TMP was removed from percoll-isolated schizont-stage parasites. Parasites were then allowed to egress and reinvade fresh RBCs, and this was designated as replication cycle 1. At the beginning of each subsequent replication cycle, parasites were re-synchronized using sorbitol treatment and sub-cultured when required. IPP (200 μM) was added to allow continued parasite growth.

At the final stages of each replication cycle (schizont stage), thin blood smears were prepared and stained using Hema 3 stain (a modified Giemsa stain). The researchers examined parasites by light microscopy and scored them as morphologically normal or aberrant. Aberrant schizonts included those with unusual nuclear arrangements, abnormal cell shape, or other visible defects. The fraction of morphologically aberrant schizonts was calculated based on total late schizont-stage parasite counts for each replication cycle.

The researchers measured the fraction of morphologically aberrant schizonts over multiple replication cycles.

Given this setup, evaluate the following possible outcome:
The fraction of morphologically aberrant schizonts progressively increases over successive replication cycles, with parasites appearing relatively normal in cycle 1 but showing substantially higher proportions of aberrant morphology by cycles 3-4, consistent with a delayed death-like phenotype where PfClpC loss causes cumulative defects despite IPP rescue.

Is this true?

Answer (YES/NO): NO